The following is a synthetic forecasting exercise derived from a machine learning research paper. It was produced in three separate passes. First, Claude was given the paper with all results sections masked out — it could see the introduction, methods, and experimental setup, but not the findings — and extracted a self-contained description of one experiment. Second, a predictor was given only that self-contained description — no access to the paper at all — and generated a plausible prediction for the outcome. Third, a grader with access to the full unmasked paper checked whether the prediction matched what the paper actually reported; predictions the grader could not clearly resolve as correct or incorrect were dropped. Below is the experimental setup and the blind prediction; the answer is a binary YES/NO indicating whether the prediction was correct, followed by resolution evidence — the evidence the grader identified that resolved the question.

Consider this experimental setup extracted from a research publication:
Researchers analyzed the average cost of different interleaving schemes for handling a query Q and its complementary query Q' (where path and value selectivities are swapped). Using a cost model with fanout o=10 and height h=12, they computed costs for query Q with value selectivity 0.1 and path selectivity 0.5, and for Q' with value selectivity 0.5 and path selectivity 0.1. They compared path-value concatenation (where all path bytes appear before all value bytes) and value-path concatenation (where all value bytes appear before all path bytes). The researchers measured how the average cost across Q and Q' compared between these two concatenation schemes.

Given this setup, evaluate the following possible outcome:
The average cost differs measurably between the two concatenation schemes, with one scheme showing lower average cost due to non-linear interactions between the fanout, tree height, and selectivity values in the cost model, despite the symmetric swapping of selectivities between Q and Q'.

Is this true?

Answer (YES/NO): NO